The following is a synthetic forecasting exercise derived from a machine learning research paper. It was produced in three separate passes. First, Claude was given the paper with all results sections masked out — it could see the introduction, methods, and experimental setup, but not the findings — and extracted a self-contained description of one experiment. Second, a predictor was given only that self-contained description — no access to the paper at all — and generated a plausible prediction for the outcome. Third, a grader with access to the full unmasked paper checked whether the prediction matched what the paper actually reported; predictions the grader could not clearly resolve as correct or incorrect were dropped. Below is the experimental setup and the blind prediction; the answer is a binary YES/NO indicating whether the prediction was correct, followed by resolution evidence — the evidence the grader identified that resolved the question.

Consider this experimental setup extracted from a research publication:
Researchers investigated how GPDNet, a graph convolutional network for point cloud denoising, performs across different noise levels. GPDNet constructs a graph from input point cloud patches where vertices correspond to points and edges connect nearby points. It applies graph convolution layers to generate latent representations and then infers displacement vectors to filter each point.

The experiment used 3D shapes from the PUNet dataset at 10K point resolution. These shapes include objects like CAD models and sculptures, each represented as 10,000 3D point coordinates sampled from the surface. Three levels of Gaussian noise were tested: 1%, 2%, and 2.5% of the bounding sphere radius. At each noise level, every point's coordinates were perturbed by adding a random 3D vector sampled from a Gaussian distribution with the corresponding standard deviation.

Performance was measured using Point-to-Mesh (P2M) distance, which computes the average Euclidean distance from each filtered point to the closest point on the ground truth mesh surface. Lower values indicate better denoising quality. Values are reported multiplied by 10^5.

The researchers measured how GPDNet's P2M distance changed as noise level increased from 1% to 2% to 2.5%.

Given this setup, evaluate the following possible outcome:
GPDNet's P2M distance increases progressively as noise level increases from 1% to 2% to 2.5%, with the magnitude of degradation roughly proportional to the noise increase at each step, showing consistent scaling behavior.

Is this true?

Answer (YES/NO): NO